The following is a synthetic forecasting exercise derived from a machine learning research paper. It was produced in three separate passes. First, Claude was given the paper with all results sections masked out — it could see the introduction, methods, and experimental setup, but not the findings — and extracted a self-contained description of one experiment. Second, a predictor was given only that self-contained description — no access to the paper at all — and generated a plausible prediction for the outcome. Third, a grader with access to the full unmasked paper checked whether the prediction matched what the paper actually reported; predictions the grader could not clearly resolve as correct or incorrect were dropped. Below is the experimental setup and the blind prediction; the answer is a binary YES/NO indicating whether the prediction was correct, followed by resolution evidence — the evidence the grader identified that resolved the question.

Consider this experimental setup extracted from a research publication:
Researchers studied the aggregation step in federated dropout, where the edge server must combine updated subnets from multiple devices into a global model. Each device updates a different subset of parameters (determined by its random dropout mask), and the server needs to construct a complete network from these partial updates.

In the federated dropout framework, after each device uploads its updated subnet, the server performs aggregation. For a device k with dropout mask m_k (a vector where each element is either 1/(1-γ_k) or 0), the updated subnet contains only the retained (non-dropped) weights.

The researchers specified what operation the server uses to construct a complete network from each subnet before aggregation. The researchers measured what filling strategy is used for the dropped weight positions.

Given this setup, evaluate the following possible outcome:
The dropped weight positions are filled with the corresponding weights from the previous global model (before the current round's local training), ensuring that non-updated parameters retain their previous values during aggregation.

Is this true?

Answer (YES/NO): NO